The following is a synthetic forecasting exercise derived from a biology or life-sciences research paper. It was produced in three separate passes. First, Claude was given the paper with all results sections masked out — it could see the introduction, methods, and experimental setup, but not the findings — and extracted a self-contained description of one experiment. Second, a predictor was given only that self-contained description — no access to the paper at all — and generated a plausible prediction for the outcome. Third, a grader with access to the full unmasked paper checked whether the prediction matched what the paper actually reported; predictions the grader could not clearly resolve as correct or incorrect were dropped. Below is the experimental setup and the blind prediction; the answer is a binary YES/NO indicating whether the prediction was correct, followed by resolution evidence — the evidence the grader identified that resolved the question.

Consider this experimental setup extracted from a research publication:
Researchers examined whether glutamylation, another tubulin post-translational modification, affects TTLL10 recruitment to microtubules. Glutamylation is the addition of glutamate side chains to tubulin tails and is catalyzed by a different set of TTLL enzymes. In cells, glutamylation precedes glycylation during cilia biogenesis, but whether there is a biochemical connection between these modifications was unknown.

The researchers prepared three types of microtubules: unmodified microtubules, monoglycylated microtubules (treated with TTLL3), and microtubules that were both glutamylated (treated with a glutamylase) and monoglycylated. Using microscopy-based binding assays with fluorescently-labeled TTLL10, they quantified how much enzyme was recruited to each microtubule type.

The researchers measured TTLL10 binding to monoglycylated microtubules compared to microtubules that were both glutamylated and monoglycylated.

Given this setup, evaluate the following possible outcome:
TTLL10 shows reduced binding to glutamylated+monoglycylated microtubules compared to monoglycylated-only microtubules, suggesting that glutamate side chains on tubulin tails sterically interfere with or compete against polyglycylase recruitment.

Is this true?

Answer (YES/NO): NO